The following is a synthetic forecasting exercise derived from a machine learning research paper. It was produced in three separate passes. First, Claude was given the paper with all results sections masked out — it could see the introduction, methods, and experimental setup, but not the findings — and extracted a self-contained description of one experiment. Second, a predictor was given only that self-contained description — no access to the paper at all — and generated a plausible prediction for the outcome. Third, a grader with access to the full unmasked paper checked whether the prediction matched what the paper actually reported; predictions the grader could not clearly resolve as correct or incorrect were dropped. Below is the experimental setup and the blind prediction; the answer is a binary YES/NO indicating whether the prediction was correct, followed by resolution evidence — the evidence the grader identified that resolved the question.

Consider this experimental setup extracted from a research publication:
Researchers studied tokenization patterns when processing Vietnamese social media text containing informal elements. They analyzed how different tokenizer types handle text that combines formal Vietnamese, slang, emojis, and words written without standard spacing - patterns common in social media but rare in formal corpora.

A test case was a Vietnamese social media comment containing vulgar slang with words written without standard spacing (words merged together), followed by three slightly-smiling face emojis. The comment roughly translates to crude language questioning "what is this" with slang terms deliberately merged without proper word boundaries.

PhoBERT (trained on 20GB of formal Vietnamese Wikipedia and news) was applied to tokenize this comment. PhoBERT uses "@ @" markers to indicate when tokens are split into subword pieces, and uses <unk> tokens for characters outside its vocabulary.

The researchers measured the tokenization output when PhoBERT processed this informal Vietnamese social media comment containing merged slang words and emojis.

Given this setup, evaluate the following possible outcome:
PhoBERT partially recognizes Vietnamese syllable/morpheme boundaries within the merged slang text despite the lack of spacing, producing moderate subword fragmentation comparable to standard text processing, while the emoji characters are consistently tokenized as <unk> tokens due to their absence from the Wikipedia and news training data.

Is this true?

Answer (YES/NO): NO